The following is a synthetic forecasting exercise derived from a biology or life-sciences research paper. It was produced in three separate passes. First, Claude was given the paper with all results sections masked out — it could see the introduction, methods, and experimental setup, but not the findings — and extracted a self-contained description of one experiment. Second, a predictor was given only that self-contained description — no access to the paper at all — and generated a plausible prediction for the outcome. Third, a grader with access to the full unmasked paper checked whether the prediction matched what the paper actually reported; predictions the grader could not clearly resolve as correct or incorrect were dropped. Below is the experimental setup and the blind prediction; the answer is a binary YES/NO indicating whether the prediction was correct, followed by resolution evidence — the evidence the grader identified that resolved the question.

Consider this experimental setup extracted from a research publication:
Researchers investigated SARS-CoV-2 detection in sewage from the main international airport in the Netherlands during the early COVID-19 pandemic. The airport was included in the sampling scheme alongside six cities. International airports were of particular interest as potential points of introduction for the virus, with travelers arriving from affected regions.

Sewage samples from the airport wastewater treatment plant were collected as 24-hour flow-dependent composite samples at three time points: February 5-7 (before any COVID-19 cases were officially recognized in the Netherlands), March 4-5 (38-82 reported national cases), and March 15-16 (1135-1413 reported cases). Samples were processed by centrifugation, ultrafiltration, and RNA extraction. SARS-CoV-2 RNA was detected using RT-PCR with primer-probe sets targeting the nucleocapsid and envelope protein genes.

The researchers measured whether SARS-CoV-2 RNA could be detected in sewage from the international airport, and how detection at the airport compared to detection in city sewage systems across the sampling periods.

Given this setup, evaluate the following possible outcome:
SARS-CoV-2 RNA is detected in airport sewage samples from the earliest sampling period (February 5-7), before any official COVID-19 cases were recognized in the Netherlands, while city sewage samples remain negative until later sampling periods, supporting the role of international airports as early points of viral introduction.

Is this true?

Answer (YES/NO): NO